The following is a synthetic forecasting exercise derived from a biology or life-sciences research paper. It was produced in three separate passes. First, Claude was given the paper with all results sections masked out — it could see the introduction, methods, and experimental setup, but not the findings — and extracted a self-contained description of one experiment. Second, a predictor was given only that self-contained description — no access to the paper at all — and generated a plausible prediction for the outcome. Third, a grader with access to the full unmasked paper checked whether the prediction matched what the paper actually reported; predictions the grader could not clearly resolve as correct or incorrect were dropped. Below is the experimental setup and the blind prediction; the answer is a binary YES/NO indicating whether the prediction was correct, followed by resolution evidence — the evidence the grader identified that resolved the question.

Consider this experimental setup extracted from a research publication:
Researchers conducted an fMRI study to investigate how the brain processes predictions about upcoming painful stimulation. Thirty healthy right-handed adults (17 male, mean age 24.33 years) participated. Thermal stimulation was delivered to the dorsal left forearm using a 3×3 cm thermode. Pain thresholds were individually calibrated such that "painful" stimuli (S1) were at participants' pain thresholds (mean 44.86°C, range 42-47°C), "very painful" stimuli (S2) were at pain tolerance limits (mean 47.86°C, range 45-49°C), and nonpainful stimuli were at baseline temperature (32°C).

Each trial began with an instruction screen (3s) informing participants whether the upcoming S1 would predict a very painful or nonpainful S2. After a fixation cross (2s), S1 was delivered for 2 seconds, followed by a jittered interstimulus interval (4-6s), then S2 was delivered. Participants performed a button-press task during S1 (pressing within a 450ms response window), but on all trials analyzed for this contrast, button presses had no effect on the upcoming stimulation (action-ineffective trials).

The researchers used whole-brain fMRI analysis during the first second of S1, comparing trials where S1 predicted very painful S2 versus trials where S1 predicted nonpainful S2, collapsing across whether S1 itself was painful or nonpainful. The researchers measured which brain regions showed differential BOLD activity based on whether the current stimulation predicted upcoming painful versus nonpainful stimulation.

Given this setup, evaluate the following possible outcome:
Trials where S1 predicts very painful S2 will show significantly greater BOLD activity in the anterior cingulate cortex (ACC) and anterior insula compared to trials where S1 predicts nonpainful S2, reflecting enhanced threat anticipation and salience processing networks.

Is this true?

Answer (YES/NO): NO